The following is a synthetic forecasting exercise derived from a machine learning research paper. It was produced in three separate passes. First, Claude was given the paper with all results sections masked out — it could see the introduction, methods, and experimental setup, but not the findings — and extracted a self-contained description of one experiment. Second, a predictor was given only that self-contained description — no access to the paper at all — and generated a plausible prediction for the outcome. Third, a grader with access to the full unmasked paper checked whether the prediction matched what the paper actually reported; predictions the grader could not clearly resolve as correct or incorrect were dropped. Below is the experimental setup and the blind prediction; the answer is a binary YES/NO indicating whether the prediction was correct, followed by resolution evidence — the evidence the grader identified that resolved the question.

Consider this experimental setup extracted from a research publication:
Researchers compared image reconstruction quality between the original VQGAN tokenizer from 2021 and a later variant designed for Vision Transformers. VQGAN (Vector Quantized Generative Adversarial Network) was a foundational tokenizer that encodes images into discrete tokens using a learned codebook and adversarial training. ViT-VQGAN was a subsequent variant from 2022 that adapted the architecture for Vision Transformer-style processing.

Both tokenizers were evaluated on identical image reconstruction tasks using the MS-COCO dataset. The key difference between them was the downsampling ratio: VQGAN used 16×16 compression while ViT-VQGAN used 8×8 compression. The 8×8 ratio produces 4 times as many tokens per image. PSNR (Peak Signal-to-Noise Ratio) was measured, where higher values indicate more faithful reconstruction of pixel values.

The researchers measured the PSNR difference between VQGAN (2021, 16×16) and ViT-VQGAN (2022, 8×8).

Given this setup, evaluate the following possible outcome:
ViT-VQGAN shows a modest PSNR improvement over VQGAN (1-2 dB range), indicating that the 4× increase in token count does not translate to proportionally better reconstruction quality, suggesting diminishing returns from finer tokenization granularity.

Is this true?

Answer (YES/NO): NO